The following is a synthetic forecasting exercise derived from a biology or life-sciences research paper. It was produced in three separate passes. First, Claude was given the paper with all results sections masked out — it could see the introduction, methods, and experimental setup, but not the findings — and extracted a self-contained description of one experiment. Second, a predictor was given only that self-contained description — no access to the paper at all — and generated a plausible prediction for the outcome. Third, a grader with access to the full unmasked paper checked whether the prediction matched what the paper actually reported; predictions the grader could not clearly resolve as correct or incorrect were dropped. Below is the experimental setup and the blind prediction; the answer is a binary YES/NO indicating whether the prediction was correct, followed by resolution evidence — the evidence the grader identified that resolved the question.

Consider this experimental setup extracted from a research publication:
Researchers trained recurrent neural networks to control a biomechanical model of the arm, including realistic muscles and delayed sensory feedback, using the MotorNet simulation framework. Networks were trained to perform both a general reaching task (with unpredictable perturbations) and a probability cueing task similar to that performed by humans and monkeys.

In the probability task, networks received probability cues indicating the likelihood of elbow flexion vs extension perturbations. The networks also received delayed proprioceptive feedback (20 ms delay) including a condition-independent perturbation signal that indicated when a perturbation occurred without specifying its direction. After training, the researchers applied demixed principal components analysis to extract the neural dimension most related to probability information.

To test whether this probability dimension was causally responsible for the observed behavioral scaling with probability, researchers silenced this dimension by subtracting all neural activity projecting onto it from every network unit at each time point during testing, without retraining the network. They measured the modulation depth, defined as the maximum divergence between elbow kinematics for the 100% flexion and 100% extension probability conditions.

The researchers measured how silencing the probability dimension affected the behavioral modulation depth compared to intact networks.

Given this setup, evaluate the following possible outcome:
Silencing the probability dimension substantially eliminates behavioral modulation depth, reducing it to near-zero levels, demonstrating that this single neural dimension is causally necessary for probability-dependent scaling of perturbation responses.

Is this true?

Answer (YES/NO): YES